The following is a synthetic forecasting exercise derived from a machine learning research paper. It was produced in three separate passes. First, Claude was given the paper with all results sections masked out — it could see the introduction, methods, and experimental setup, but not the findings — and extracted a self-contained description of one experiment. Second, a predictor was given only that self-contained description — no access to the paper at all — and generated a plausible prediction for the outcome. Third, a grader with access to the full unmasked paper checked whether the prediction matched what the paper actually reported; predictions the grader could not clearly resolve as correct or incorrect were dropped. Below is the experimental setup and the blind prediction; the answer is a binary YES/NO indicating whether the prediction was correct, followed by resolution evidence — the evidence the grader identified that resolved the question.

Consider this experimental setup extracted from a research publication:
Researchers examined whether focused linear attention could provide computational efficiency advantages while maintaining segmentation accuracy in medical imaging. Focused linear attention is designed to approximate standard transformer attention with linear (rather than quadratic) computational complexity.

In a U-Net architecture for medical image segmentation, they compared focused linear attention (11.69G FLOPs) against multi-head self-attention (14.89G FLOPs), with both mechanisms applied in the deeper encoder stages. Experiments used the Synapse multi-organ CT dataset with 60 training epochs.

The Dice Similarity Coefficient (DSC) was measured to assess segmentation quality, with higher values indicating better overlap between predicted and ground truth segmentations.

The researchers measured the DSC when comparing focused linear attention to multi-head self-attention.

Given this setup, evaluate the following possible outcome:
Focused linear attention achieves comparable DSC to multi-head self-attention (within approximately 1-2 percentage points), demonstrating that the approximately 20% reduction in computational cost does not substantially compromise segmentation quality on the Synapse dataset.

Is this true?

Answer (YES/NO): NO